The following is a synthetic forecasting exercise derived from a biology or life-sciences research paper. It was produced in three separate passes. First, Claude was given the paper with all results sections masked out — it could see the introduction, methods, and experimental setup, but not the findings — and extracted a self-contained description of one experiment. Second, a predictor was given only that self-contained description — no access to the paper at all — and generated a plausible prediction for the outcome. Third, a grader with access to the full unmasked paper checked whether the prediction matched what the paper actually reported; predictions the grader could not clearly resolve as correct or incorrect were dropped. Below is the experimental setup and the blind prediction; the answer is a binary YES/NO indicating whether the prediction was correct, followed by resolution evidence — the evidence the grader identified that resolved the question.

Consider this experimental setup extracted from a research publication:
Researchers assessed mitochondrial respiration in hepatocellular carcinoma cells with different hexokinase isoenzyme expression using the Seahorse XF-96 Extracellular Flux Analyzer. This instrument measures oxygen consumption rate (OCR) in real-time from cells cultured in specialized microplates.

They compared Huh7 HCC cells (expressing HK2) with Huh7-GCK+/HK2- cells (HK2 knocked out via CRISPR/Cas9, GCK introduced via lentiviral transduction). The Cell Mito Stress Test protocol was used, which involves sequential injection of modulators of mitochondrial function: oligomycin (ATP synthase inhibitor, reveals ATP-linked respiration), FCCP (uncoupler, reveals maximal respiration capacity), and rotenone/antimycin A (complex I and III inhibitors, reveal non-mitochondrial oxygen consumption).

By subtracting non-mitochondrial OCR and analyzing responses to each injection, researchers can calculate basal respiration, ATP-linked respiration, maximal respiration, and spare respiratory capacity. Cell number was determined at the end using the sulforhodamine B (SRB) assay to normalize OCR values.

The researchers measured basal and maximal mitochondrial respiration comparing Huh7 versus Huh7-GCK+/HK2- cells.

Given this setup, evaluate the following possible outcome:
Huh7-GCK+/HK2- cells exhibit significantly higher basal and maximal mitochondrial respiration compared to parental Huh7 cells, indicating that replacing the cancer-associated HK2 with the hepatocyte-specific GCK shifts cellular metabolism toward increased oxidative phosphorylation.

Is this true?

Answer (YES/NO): YES